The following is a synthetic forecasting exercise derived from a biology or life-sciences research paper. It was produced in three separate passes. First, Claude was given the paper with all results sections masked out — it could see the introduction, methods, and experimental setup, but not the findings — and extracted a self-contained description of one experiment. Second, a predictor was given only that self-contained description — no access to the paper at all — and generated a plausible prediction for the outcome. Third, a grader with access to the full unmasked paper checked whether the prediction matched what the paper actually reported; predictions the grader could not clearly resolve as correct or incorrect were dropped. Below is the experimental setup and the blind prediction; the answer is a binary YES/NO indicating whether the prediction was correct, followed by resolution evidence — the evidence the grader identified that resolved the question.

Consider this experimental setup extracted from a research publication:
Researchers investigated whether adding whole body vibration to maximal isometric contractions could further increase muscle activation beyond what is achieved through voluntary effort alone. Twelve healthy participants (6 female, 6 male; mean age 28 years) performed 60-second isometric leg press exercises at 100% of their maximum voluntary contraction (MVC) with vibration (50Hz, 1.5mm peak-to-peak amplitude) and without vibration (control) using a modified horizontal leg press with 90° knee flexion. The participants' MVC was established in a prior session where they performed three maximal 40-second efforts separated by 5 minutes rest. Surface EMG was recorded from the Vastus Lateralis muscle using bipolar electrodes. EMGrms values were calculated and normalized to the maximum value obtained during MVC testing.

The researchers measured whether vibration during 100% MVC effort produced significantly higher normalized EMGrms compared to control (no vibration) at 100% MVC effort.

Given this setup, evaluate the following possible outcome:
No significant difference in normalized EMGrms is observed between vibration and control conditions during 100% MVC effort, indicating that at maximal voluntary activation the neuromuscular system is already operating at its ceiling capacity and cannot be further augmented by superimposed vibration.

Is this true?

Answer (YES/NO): YES